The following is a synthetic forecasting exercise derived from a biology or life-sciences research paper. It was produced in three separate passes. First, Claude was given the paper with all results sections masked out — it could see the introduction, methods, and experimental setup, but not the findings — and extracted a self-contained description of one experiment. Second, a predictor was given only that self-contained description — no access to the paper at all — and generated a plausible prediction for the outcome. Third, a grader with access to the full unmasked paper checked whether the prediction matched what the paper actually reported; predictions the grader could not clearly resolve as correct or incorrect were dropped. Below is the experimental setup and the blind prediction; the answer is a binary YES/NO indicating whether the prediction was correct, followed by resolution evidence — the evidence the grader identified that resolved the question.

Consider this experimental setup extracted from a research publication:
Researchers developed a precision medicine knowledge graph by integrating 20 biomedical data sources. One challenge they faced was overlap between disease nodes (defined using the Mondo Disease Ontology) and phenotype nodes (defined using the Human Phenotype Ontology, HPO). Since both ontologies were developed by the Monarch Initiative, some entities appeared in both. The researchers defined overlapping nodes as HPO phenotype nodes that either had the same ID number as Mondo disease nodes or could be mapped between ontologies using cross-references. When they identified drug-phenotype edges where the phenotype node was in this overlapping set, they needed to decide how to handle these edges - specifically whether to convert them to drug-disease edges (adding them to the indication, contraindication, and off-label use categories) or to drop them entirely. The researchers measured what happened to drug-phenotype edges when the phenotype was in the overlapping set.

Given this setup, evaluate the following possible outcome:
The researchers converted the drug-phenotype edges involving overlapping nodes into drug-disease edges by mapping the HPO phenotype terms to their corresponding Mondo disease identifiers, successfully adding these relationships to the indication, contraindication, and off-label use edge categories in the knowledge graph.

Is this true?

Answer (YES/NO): NO